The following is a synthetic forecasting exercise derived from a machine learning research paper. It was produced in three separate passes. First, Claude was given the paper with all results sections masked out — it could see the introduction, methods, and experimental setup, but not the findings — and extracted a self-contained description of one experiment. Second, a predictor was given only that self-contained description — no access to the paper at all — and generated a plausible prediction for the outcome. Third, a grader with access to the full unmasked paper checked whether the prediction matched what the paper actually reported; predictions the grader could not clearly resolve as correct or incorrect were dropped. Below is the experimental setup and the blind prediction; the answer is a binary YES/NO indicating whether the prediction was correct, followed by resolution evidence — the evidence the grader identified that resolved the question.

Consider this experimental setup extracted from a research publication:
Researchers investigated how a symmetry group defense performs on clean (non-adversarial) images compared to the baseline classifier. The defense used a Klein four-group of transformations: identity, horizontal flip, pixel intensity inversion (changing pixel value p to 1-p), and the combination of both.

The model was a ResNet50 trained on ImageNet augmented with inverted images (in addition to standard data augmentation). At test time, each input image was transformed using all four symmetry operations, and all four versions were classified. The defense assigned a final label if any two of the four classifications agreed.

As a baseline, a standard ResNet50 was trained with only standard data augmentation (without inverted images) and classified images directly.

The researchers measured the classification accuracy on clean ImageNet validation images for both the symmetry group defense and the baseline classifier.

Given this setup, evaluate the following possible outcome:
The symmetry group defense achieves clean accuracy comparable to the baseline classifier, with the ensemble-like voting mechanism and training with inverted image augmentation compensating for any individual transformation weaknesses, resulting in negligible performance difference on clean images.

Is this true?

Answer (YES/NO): NO